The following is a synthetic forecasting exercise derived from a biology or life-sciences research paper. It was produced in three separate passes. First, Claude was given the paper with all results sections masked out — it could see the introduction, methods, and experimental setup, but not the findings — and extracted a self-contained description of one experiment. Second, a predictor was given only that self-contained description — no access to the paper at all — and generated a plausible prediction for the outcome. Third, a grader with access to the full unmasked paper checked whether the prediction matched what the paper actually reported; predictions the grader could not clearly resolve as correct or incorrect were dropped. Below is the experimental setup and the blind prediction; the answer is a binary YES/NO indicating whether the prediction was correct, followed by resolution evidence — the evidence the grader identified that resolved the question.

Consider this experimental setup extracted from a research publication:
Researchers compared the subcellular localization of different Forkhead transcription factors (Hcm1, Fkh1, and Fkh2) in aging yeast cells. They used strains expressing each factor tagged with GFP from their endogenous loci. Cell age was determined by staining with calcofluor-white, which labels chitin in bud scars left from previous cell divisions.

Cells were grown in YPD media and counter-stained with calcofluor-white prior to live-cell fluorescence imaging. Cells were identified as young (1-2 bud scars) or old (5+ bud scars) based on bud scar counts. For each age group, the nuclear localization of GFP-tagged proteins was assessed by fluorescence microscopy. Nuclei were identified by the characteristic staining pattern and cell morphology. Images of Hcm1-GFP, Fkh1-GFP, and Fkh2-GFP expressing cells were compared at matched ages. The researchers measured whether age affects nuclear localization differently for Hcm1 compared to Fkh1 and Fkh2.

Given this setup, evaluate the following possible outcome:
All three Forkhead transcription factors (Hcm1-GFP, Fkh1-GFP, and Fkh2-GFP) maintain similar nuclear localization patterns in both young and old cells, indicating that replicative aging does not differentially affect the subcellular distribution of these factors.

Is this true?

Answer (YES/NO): NO